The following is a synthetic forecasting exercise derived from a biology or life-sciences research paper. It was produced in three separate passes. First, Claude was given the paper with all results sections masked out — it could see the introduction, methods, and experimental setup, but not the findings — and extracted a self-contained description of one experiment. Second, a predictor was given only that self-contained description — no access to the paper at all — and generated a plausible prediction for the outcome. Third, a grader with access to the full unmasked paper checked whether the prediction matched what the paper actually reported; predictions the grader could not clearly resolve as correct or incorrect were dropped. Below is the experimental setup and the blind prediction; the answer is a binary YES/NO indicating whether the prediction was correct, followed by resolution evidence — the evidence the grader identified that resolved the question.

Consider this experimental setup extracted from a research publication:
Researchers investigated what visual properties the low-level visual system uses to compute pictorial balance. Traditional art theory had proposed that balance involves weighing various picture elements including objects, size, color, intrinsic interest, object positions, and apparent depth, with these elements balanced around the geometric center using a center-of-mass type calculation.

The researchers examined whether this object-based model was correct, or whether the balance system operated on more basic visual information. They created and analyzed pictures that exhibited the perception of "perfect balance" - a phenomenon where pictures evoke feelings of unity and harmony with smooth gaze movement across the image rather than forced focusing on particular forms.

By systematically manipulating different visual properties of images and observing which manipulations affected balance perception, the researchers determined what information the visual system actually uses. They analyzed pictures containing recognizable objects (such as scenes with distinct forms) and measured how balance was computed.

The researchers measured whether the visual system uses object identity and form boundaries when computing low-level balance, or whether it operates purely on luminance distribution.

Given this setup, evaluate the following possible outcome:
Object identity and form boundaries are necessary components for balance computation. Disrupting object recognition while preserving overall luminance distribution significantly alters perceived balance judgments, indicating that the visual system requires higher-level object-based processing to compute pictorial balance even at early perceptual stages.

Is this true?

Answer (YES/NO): NO